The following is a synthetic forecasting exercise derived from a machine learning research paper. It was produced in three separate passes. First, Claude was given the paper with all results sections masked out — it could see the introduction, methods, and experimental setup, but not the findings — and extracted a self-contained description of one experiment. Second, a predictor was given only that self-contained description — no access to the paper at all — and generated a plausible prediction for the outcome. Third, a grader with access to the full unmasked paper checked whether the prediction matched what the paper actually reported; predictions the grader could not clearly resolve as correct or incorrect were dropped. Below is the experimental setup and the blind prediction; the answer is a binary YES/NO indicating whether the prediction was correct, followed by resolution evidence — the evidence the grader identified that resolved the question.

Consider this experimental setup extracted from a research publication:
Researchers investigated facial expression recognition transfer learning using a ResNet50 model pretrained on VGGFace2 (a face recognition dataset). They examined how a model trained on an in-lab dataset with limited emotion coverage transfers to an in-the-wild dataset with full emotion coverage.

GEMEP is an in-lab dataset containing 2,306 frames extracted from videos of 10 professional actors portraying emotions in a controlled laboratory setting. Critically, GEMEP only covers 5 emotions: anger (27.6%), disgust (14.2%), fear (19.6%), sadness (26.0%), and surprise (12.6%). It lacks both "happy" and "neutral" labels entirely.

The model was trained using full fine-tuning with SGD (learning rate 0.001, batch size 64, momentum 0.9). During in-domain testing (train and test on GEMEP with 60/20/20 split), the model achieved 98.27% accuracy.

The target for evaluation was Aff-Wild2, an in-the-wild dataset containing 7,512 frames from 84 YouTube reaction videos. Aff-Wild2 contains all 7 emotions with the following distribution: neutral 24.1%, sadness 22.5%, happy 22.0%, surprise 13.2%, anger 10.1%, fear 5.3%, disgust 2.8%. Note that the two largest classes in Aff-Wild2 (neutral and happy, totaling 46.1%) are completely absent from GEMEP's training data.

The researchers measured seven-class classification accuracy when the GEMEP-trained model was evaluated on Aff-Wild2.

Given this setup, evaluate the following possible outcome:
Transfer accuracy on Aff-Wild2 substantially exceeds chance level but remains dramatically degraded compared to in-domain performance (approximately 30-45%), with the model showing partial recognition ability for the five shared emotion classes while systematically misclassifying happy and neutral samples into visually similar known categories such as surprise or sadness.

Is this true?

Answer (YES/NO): NO